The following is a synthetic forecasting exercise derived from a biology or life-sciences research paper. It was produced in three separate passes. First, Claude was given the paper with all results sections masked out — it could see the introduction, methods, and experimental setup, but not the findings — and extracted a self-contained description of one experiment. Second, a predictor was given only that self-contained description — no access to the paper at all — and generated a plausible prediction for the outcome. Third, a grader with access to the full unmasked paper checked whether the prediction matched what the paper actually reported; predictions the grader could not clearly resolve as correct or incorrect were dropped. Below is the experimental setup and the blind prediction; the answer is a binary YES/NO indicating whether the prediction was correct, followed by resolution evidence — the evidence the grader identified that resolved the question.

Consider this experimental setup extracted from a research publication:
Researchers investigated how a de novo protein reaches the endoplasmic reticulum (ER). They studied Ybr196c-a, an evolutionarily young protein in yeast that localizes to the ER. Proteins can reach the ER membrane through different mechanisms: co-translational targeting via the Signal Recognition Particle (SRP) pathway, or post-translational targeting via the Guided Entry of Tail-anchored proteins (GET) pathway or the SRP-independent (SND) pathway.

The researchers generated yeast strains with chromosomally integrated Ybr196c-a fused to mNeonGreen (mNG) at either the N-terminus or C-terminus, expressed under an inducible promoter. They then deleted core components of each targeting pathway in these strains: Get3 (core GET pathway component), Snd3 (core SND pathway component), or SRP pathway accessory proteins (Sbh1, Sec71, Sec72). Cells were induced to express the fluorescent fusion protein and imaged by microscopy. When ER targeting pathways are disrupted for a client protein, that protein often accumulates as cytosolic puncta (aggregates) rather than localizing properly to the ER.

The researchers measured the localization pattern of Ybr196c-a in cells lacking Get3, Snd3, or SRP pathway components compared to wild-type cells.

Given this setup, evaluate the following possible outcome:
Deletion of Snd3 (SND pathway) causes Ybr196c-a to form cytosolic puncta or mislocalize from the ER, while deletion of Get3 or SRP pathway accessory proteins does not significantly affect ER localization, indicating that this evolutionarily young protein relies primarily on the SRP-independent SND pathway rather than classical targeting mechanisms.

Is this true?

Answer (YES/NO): NO